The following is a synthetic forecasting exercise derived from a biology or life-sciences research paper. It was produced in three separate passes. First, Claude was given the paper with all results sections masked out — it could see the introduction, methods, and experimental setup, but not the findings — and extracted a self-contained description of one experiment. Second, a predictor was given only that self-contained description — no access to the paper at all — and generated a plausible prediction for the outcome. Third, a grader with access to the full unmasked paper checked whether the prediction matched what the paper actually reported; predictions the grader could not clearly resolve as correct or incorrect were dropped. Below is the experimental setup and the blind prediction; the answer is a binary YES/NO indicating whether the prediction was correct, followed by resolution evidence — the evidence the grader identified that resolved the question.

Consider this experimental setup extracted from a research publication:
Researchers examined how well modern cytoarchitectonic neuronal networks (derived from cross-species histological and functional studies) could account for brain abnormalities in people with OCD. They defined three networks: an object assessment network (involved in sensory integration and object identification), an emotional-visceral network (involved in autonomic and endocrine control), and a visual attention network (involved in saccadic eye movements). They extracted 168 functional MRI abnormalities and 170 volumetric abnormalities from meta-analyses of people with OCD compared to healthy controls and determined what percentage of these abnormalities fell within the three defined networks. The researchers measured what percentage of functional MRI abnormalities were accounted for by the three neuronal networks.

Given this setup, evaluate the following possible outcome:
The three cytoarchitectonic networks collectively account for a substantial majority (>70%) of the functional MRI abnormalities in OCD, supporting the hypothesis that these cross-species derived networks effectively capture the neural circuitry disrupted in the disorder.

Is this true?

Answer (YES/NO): YES